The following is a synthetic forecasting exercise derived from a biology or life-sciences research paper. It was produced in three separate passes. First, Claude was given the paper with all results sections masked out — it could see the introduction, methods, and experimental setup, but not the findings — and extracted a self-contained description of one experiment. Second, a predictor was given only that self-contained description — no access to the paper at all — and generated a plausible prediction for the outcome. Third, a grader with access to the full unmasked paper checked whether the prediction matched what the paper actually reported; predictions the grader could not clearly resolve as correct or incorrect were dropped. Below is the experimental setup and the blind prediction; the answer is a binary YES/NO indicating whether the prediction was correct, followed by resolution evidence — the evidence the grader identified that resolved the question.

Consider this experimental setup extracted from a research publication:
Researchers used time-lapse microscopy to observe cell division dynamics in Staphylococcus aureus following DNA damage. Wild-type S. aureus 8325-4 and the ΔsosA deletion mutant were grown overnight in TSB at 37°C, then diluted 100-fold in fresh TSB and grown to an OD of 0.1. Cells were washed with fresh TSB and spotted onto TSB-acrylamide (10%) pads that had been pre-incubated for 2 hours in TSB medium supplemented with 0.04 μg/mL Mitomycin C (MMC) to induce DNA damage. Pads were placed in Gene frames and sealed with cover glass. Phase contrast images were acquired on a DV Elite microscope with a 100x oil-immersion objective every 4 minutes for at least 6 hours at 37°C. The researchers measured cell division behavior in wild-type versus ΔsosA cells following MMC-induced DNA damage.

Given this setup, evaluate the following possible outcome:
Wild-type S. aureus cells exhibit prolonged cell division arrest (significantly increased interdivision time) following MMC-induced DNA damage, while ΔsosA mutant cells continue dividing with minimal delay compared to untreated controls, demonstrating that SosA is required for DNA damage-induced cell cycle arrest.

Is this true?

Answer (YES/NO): YES